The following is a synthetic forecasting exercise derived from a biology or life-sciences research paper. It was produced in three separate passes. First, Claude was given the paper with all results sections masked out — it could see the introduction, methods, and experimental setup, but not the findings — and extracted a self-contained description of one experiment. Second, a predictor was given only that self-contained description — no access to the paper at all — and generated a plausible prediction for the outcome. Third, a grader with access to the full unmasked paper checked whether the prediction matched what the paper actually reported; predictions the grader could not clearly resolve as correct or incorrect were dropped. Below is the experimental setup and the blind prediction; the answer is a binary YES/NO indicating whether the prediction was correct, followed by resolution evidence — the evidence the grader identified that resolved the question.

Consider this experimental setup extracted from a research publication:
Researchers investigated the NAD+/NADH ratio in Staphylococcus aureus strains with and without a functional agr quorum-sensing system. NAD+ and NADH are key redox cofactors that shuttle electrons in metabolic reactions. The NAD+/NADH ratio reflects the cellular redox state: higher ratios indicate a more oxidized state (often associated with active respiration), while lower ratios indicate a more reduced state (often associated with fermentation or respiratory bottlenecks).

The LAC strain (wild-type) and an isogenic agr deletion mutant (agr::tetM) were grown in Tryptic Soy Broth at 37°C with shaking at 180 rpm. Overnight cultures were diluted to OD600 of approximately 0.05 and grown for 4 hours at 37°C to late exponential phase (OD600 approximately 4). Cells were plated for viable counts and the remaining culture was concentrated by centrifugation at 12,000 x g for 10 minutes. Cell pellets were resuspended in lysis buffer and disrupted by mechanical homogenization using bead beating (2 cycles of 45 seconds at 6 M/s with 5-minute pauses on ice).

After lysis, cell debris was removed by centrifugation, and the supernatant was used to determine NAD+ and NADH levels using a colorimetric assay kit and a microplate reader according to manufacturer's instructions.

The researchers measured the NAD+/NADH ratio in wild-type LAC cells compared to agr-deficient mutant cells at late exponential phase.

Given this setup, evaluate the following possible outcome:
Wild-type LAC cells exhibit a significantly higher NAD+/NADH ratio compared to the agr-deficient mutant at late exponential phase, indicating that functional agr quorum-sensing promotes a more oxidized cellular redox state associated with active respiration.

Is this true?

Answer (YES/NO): NO